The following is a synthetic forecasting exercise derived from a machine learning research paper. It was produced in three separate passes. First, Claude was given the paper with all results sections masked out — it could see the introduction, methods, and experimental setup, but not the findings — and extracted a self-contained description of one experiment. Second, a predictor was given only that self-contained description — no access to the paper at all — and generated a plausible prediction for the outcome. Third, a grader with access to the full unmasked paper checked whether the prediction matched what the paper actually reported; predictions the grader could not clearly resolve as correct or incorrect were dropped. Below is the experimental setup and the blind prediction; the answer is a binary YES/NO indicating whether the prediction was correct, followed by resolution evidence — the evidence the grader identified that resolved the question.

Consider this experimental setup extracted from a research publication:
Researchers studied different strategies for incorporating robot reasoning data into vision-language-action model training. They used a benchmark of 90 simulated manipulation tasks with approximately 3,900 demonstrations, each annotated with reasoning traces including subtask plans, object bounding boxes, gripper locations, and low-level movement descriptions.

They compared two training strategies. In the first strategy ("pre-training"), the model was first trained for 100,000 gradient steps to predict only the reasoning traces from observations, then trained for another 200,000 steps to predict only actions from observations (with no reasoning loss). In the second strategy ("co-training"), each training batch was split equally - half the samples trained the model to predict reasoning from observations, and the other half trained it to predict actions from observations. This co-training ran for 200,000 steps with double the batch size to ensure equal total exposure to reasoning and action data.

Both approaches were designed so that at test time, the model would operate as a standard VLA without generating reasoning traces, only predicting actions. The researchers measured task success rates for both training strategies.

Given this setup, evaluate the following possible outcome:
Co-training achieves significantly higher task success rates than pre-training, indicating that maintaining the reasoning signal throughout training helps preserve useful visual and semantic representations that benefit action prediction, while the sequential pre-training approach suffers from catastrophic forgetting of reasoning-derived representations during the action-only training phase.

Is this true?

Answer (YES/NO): NO